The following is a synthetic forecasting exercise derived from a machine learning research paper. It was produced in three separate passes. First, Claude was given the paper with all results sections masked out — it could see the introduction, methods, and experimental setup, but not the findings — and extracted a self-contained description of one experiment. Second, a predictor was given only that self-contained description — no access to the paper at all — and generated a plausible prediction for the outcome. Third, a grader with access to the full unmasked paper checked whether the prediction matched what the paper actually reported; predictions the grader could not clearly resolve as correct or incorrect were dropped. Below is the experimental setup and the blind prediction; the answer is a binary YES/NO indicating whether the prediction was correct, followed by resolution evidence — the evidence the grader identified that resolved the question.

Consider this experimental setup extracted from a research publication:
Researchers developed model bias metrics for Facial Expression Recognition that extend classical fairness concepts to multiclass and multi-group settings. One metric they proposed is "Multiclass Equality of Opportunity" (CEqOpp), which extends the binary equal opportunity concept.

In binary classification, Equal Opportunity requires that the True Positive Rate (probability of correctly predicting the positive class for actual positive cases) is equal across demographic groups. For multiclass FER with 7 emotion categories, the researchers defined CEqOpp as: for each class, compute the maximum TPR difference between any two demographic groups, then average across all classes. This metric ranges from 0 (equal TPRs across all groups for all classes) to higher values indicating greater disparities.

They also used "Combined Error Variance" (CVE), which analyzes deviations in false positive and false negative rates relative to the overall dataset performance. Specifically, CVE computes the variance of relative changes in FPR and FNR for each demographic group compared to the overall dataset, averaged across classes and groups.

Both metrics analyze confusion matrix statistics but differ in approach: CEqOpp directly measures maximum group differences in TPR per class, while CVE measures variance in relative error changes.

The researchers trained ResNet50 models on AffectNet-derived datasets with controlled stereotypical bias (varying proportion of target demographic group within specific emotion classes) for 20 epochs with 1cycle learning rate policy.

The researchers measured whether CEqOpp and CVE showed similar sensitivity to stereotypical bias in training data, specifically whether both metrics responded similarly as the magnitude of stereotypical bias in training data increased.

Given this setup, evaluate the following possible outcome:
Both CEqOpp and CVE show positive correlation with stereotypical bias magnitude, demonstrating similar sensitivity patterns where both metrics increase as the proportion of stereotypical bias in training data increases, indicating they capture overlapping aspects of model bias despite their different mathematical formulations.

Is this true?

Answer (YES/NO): NO